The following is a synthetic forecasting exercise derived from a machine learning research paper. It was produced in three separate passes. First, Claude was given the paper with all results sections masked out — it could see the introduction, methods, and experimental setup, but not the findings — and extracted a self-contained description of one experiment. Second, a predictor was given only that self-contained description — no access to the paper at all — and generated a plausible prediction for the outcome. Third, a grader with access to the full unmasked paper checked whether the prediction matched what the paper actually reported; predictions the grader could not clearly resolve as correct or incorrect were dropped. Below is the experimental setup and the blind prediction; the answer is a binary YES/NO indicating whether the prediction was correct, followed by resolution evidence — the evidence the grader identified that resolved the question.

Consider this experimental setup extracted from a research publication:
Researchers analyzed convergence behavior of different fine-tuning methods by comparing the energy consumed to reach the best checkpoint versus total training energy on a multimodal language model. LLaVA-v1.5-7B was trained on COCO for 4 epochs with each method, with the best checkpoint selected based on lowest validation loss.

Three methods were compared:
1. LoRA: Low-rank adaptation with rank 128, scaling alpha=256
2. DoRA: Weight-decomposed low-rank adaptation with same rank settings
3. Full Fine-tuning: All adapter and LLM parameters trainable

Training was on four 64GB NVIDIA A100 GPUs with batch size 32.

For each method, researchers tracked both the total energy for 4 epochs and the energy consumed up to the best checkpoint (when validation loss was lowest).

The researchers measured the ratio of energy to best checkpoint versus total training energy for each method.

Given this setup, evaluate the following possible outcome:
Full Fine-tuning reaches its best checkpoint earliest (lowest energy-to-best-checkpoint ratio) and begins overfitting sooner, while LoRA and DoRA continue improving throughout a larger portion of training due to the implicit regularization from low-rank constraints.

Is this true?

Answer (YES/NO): NO